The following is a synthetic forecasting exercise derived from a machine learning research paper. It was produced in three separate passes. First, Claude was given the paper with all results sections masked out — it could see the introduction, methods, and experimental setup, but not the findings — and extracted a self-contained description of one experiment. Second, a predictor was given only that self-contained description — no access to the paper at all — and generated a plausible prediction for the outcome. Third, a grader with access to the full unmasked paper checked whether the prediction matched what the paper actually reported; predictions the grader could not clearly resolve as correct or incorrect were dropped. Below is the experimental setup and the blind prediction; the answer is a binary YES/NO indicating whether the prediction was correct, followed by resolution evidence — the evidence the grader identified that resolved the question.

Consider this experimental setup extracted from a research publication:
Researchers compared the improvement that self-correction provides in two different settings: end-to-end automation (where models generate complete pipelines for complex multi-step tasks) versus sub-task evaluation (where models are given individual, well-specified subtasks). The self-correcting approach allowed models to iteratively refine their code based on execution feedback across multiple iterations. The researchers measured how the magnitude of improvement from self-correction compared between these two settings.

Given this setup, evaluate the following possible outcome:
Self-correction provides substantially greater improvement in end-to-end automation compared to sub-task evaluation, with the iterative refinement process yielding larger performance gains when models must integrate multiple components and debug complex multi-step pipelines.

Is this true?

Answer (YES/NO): YES